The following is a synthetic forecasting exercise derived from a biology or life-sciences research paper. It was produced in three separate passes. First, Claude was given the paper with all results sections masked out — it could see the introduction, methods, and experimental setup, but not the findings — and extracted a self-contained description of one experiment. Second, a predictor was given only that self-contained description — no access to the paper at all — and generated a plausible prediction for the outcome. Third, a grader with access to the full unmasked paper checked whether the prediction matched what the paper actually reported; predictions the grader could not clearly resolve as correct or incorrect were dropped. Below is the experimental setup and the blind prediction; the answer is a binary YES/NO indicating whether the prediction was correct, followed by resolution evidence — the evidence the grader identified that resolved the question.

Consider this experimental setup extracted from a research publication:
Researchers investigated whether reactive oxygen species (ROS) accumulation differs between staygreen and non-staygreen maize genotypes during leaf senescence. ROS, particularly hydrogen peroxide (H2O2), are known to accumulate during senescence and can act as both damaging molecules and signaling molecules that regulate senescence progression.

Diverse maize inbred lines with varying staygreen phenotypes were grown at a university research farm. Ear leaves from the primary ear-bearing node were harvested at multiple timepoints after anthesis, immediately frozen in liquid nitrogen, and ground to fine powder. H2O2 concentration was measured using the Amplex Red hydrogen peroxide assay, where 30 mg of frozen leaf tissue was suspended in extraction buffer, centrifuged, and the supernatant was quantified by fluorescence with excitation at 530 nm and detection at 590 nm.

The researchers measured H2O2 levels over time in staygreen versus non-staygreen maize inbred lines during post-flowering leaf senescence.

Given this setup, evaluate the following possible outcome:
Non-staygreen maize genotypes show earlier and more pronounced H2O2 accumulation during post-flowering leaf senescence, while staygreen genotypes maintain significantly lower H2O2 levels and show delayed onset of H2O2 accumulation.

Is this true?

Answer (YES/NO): NO